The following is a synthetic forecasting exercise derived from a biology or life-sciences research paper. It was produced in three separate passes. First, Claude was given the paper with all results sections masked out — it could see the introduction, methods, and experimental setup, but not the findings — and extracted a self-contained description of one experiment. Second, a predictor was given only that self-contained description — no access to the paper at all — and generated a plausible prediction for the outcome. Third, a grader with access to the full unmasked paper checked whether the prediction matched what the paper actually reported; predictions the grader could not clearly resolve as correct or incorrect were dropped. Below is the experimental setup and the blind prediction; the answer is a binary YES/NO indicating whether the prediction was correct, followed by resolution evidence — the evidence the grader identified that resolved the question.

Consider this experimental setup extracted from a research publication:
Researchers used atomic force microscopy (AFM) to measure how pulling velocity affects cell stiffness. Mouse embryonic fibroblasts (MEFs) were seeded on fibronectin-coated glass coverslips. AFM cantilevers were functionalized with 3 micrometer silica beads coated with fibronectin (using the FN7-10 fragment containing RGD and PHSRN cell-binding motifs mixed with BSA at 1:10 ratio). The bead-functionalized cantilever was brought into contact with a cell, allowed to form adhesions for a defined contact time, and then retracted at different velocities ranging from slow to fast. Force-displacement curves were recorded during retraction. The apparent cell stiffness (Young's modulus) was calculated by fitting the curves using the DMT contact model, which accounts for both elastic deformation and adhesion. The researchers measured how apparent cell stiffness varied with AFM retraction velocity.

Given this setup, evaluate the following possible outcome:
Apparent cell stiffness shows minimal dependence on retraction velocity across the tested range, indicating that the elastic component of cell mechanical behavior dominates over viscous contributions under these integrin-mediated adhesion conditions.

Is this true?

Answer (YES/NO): YES